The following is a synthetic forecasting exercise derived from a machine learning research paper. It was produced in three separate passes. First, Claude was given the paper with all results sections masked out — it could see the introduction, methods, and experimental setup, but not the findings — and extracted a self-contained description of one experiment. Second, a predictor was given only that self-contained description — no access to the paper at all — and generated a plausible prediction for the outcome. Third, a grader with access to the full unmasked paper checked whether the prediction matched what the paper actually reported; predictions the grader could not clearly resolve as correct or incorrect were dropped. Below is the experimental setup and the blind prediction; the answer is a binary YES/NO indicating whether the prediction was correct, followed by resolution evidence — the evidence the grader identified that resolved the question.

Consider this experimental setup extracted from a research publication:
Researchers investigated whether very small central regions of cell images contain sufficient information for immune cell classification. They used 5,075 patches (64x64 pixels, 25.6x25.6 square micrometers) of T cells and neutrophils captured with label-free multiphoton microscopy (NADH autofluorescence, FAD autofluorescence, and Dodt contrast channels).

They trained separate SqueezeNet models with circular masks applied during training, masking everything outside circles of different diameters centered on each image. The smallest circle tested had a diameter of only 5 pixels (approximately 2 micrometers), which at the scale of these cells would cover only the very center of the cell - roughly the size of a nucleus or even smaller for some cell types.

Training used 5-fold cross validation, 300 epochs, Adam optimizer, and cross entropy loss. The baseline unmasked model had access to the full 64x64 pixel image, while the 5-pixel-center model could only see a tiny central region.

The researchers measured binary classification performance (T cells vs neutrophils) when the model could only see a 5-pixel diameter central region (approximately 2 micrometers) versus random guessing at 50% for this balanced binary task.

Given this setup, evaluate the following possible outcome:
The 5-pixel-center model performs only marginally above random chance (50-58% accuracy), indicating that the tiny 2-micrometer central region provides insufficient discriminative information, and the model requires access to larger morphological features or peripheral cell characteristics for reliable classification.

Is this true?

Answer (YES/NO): NO